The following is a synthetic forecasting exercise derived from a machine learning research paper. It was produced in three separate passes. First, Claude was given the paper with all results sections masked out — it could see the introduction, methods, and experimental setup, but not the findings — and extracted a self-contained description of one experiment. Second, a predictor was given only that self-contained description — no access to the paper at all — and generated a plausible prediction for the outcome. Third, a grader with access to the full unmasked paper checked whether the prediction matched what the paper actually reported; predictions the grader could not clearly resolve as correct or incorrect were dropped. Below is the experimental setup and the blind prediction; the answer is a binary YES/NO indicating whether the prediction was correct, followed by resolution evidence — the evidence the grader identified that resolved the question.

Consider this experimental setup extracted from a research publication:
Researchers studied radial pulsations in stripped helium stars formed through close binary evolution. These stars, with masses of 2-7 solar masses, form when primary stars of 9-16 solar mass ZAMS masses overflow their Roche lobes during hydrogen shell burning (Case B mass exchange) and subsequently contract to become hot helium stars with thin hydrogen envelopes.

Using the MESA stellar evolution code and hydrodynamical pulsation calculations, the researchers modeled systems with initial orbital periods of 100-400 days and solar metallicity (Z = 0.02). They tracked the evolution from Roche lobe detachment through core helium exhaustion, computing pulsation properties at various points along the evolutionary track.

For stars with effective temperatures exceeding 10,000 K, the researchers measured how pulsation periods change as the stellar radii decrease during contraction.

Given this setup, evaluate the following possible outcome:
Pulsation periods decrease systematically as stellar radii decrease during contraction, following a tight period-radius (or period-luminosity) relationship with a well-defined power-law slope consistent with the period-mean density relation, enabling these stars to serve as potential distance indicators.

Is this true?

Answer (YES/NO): NO